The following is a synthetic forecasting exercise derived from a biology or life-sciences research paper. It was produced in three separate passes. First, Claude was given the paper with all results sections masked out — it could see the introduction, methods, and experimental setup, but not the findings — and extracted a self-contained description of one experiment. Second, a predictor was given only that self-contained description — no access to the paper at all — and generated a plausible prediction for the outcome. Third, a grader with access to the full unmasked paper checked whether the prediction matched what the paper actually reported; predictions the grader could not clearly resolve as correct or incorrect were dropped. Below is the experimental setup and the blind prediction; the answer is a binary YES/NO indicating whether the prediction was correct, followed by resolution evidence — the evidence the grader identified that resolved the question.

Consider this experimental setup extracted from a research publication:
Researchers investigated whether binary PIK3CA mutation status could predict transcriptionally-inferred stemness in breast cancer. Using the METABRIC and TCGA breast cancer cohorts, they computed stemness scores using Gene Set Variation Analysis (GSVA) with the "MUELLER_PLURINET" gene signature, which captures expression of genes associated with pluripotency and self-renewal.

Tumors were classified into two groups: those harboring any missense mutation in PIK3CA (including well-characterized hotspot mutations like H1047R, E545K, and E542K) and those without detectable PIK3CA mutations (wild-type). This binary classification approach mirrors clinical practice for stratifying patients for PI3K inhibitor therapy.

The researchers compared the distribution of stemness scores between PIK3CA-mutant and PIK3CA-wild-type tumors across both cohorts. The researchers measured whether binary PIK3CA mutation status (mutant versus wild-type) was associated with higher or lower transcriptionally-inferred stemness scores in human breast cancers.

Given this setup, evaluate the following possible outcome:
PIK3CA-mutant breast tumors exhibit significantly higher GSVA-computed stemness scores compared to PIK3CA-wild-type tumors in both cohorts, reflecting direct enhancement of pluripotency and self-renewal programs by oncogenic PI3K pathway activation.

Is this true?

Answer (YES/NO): NO